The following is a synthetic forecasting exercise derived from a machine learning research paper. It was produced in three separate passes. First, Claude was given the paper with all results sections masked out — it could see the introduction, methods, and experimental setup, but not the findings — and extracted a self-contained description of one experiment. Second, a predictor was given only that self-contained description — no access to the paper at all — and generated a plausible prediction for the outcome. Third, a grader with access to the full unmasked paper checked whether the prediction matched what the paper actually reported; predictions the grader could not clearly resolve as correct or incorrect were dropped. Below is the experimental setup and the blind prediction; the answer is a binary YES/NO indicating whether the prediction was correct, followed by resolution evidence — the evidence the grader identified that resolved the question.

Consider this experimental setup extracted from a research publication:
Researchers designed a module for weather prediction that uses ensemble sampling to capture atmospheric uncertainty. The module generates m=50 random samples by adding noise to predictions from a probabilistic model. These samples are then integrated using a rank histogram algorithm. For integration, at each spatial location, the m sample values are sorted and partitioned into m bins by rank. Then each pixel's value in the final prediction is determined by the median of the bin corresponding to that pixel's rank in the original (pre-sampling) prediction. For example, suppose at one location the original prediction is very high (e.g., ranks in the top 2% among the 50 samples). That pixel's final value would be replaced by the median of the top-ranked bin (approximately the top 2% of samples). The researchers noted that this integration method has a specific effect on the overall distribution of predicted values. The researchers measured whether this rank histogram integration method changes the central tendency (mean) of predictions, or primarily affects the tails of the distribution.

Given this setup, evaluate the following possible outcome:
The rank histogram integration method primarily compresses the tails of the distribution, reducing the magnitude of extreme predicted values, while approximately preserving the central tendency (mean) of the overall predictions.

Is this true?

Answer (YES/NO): NO